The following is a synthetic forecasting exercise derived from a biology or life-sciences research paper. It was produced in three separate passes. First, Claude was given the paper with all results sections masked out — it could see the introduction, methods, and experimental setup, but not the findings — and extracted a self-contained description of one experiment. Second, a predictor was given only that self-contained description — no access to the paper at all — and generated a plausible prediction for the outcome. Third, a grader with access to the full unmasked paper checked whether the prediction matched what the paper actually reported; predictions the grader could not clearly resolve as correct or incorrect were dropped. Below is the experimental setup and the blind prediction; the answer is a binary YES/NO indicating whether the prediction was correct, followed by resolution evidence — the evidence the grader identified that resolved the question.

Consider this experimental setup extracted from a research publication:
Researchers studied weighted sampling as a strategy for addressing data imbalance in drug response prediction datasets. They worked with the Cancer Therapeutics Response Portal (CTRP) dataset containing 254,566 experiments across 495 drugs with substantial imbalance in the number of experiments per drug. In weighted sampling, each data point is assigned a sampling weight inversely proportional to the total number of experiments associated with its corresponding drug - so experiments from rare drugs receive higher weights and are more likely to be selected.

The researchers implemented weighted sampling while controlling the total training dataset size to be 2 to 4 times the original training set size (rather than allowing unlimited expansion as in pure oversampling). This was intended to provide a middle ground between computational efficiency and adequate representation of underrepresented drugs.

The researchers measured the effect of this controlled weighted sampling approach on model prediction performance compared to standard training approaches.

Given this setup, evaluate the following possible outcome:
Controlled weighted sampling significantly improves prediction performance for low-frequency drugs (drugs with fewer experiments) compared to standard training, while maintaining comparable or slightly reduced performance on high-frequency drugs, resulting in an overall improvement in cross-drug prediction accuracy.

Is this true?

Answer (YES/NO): NO